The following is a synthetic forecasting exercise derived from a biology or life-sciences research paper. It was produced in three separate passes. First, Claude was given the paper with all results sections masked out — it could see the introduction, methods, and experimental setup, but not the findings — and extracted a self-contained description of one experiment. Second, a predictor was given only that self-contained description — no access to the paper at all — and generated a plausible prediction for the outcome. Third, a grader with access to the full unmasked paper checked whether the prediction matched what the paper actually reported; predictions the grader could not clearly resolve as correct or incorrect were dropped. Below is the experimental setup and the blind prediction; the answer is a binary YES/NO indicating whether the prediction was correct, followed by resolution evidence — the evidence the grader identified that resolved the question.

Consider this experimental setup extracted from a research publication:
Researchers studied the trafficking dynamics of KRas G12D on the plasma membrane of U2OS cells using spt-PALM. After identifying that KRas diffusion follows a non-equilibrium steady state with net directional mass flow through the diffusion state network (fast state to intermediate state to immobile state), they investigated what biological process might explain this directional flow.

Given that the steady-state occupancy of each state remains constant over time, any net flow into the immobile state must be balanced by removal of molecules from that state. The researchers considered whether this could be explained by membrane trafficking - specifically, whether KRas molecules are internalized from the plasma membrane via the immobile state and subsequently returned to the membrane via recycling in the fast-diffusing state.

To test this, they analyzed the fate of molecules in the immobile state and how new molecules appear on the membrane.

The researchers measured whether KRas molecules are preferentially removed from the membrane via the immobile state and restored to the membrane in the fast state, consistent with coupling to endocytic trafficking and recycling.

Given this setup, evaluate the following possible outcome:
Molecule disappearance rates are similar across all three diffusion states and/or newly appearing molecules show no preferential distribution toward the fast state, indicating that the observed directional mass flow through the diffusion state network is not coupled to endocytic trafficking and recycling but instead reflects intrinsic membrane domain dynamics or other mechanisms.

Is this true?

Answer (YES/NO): NO